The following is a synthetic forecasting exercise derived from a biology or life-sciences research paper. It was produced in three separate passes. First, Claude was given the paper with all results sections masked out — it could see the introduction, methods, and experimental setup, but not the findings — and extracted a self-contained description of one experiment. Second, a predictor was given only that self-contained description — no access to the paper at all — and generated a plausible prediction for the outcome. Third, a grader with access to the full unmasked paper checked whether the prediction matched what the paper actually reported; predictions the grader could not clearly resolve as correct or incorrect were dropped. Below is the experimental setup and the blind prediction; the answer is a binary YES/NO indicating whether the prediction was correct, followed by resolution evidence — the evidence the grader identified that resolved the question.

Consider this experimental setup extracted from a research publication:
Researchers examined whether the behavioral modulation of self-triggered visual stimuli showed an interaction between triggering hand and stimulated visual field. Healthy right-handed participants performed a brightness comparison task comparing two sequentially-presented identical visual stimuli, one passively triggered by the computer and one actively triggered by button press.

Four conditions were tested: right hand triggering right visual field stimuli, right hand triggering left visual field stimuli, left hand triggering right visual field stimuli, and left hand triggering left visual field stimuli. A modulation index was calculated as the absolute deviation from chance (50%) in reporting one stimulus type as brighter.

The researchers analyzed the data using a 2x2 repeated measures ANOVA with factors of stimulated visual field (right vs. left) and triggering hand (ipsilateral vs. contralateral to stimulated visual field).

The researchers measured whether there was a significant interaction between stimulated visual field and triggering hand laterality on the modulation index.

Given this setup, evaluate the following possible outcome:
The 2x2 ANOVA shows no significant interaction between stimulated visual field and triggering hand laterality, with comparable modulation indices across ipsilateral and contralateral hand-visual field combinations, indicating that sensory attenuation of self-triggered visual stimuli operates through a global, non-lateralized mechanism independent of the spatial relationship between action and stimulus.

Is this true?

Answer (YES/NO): NO